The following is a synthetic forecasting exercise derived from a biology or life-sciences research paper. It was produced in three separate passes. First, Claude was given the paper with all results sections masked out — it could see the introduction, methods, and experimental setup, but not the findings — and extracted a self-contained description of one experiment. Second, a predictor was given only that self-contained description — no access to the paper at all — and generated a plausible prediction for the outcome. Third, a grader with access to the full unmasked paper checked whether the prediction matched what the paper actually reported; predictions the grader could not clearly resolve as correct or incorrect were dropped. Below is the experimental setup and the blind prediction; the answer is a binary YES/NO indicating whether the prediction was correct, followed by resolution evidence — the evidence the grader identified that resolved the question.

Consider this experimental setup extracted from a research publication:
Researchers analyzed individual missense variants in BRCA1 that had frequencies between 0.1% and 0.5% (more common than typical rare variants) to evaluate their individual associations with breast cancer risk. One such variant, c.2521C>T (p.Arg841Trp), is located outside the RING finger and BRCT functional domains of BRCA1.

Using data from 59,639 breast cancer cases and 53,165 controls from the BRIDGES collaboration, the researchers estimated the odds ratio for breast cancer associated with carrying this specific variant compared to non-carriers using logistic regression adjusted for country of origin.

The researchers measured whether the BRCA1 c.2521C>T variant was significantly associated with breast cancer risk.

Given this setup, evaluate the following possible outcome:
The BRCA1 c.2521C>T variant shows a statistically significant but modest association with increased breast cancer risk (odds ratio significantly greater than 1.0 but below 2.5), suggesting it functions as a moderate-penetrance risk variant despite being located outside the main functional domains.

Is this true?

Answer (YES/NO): NO